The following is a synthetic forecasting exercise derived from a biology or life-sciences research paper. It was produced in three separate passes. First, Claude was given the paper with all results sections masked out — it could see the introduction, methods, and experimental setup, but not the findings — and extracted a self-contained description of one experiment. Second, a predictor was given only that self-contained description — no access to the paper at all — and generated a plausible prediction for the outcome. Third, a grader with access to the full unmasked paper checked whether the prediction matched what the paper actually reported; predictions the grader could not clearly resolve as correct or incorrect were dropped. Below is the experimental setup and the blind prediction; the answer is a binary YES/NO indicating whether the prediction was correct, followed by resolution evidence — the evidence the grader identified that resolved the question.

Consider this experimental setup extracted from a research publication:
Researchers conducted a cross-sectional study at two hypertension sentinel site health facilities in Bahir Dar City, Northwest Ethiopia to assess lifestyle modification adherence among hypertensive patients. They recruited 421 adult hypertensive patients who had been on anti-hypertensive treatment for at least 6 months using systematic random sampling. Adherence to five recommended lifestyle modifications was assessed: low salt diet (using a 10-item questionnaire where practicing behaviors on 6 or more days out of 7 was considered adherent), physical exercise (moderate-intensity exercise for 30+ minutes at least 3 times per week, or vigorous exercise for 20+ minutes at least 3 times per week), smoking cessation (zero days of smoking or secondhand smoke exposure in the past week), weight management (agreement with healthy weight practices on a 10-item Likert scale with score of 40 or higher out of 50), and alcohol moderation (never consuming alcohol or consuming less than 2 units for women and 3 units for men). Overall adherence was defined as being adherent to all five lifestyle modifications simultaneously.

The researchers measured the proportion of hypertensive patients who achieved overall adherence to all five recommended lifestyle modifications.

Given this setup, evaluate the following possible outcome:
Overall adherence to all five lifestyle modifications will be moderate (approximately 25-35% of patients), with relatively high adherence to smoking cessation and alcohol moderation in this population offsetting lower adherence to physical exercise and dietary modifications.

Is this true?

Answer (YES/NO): NO